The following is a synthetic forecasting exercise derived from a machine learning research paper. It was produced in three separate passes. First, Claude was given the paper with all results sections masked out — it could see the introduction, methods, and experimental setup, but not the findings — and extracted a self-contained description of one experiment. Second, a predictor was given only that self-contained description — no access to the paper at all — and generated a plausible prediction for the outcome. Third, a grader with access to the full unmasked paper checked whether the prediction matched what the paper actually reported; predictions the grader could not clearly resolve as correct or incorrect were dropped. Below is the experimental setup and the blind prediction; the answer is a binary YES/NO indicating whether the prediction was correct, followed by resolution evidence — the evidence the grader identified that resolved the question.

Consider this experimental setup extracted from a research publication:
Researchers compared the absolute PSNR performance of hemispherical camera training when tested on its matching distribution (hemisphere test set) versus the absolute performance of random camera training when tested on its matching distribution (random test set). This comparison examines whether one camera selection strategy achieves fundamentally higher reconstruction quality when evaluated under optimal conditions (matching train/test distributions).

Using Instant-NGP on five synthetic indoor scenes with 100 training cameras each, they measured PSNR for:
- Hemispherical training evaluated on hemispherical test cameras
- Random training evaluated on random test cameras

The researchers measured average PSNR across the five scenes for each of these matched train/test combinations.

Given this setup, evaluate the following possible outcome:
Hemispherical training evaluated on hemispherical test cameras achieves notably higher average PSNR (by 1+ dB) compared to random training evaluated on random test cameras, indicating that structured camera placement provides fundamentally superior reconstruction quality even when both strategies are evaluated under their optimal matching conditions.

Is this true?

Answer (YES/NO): YES